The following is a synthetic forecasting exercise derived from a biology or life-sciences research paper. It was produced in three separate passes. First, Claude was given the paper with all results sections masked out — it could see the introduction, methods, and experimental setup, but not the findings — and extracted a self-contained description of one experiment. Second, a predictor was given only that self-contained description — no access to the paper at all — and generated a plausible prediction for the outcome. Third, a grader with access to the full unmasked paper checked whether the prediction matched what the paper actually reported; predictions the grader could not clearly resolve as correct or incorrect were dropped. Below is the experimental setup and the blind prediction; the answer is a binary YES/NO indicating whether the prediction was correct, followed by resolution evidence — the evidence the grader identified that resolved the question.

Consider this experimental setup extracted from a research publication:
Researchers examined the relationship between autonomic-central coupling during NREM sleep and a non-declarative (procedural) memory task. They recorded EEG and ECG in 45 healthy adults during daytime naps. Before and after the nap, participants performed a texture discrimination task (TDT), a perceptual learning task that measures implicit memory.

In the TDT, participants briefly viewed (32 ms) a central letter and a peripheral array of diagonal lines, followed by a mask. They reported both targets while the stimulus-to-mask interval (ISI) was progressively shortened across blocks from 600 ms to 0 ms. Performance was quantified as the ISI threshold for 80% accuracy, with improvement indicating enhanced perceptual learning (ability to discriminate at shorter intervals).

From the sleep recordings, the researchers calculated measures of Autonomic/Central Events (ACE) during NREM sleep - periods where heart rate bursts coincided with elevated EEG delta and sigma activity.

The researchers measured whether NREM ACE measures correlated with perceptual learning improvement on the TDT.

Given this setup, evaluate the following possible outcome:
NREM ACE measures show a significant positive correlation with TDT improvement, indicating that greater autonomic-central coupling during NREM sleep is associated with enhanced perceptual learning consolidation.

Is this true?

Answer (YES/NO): NO